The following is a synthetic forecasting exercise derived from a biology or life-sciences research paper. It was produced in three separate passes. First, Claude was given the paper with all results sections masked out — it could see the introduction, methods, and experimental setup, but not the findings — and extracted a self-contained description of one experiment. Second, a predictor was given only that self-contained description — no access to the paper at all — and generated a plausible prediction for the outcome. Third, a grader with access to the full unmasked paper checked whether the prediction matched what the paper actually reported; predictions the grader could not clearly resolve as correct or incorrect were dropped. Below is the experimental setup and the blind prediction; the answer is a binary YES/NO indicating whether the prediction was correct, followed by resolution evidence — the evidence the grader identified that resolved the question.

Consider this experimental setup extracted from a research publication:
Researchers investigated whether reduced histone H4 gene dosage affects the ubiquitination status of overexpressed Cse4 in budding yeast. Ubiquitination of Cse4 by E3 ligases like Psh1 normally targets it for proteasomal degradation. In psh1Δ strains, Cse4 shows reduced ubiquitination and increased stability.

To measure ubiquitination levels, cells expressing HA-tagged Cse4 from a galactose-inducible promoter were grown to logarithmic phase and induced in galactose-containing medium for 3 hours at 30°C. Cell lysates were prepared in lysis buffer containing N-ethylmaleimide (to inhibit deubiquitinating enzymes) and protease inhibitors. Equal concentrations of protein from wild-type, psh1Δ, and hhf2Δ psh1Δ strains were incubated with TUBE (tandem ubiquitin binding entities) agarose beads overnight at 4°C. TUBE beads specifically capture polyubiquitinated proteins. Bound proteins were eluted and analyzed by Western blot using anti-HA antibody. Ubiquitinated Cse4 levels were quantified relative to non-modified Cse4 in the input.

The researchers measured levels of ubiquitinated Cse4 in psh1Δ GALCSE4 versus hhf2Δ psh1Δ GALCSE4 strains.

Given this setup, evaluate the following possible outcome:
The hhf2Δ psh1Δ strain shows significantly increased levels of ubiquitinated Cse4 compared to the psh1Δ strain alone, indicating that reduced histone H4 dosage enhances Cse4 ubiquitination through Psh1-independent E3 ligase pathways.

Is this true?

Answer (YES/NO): NO